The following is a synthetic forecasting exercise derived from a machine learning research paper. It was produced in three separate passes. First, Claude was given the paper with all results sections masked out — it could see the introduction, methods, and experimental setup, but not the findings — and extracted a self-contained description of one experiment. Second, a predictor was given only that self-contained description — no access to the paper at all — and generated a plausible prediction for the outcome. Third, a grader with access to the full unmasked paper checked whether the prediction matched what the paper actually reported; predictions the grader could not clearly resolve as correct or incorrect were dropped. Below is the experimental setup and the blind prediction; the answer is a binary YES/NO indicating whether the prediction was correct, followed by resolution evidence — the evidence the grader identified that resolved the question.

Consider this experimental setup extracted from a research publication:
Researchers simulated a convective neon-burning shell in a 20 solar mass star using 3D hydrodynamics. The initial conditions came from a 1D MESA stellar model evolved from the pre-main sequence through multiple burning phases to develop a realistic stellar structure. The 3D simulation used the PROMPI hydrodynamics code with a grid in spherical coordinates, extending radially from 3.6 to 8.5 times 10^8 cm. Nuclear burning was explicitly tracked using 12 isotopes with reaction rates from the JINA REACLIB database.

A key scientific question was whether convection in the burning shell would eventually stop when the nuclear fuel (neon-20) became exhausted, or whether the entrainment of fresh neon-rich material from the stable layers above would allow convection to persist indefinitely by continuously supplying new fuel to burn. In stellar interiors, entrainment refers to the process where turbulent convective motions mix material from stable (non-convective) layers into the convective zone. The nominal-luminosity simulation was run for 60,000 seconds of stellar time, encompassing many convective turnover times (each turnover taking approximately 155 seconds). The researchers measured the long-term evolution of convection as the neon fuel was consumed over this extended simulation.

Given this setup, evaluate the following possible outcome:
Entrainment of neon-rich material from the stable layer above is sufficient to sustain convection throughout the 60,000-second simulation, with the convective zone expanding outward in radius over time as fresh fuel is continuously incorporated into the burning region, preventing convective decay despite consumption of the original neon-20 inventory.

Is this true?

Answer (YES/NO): NO